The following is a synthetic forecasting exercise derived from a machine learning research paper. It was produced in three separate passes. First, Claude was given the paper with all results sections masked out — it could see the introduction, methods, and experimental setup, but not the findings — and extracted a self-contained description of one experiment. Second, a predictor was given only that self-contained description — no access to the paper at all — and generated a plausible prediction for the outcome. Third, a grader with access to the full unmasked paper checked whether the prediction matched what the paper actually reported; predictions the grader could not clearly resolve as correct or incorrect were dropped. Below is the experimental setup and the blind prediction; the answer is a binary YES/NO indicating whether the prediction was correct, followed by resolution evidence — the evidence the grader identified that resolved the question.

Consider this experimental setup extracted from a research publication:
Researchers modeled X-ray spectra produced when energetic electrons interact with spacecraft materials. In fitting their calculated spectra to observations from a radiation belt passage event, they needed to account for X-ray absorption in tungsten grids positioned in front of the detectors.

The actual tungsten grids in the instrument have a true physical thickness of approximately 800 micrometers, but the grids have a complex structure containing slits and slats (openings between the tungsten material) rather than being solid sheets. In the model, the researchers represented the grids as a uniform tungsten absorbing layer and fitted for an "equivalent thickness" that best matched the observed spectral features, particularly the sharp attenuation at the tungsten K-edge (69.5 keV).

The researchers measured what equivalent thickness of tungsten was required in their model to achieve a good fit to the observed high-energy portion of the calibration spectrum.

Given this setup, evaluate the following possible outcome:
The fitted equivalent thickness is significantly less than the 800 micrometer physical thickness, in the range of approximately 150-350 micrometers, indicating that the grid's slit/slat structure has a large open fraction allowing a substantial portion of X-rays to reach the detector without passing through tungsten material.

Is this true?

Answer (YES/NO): YES